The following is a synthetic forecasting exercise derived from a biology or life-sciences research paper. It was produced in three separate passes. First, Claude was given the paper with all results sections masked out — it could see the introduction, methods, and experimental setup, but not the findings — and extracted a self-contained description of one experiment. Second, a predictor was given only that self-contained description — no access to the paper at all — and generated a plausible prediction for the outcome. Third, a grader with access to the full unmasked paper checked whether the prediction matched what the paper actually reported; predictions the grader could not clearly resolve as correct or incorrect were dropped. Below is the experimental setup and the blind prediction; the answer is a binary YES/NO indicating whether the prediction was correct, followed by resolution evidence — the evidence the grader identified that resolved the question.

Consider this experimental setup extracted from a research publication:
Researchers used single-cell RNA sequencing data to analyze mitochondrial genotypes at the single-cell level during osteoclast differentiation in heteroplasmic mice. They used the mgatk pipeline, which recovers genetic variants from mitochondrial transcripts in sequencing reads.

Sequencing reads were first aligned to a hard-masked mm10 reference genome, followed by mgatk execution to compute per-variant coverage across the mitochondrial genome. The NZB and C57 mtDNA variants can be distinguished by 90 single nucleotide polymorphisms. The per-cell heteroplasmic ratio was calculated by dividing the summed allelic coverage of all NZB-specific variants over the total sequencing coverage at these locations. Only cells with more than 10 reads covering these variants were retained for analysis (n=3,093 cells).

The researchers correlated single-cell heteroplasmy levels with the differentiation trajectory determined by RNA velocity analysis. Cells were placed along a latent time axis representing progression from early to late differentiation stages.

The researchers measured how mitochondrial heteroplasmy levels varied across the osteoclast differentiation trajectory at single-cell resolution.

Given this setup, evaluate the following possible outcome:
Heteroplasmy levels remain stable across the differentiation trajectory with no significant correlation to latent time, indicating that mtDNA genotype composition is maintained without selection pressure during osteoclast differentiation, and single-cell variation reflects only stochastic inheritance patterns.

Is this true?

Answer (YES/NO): NO